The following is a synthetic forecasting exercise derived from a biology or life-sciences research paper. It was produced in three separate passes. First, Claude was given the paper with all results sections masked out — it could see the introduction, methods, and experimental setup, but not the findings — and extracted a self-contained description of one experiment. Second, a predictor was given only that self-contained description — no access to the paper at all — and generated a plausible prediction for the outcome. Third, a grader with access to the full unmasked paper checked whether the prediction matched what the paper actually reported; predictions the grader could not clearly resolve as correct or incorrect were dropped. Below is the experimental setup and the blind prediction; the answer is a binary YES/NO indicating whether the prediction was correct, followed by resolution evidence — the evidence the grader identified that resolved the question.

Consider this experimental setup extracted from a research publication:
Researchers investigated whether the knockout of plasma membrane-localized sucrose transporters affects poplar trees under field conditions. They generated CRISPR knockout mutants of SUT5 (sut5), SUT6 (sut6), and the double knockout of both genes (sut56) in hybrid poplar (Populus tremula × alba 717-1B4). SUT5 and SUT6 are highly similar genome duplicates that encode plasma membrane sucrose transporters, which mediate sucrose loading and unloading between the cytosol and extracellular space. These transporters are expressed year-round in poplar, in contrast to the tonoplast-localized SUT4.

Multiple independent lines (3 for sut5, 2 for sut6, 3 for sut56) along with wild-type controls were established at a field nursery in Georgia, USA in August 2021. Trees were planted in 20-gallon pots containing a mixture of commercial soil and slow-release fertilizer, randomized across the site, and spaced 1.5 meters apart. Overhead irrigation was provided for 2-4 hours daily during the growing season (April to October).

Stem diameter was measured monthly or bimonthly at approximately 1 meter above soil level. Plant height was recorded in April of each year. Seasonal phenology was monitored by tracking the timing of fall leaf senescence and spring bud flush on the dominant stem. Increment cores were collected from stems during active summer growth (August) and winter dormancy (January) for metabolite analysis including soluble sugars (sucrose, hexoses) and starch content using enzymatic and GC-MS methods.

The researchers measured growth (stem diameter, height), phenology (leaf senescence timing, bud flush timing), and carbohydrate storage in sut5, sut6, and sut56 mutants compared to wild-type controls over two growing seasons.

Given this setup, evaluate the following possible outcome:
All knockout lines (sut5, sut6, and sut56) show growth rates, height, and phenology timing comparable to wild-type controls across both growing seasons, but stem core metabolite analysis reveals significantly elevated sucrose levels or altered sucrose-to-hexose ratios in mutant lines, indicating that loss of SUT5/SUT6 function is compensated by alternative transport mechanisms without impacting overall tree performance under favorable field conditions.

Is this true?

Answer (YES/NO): NO